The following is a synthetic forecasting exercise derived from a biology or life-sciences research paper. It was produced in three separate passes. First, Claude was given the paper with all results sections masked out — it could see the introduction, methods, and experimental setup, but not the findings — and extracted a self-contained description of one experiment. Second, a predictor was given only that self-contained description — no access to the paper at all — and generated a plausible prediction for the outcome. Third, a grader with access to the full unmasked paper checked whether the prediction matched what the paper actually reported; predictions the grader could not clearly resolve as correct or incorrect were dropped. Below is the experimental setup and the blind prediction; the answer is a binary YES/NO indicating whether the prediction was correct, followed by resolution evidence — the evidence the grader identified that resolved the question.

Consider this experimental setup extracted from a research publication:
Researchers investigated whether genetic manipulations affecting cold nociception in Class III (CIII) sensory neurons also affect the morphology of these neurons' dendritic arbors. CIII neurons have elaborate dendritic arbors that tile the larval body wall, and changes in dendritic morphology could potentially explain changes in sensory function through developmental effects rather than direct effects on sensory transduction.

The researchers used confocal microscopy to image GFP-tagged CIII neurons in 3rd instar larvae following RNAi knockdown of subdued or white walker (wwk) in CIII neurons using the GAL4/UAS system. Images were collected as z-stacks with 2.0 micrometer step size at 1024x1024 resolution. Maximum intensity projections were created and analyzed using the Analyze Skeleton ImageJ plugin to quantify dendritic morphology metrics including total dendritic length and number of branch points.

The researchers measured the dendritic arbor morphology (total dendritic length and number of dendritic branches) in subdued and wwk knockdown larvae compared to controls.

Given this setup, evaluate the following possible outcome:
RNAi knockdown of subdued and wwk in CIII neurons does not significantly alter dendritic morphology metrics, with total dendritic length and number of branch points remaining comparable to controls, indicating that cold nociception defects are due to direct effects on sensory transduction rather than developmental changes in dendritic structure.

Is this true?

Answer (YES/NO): YES